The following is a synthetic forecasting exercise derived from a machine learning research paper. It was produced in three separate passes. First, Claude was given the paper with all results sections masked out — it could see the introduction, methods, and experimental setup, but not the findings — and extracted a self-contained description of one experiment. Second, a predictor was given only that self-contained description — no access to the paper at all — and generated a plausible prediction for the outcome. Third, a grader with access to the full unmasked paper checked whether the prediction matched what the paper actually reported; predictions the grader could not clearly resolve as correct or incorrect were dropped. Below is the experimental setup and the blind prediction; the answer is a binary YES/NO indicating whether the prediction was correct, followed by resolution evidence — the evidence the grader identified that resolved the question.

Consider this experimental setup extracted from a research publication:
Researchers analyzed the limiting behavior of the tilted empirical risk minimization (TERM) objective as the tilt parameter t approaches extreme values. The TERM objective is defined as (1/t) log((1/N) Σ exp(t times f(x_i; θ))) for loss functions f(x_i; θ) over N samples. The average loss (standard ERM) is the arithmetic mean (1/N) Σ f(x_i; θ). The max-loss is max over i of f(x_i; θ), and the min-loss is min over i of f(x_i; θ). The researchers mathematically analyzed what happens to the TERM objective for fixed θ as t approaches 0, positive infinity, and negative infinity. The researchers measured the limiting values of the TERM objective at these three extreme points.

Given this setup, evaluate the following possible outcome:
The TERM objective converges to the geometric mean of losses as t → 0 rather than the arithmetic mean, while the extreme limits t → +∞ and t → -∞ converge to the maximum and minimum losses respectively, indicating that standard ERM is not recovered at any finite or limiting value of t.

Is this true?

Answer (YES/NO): NO